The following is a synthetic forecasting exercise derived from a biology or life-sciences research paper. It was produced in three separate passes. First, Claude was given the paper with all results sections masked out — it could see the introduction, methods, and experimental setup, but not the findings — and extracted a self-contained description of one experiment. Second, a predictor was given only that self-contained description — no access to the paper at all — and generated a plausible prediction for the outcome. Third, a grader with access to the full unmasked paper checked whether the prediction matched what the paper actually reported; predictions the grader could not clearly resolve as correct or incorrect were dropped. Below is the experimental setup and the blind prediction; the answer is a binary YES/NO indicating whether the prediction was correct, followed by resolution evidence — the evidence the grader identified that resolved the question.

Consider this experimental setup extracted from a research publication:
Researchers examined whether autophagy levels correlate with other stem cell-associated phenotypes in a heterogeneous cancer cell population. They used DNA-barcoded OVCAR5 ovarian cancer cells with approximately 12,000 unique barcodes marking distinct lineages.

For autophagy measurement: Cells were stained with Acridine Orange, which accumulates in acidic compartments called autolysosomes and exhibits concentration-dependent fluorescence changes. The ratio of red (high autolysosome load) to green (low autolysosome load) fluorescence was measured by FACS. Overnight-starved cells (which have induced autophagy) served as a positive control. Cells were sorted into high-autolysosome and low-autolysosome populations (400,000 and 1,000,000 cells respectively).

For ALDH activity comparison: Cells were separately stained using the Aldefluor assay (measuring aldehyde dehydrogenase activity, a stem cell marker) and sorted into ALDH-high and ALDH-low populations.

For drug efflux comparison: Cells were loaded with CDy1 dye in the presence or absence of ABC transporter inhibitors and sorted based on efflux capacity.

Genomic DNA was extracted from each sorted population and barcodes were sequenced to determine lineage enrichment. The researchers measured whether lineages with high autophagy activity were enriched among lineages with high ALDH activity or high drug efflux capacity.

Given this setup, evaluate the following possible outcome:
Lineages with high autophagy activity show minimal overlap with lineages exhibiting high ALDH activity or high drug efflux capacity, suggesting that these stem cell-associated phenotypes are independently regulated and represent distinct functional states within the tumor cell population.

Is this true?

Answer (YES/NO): NO